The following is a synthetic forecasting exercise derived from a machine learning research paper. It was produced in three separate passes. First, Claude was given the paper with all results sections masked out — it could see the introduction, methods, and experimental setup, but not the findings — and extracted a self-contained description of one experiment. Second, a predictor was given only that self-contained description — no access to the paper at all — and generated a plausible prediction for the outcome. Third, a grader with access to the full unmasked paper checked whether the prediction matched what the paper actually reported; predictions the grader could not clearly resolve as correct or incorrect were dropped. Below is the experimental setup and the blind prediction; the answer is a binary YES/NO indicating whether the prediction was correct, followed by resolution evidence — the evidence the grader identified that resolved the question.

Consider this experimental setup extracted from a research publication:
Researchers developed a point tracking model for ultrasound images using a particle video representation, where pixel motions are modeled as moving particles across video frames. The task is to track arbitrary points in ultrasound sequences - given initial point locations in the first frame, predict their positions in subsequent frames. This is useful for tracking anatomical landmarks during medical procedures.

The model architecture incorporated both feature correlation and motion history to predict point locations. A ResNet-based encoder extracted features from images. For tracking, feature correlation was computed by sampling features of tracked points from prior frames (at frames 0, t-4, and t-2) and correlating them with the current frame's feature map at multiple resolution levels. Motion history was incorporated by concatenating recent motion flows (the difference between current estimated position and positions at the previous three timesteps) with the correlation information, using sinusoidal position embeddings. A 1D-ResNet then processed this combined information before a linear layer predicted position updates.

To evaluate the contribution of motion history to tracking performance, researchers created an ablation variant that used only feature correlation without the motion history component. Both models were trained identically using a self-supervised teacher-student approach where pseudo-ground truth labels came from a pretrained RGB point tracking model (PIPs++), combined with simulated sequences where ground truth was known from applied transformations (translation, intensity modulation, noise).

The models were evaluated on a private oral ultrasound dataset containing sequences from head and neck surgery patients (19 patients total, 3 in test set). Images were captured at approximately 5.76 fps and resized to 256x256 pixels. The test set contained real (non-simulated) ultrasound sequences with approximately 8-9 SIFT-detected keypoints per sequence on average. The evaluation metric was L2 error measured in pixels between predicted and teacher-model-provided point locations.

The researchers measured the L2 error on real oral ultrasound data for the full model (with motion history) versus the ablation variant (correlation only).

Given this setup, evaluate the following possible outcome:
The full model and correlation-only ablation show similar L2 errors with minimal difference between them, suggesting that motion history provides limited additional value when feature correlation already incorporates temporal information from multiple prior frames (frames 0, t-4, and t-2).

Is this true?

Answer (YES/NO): NO